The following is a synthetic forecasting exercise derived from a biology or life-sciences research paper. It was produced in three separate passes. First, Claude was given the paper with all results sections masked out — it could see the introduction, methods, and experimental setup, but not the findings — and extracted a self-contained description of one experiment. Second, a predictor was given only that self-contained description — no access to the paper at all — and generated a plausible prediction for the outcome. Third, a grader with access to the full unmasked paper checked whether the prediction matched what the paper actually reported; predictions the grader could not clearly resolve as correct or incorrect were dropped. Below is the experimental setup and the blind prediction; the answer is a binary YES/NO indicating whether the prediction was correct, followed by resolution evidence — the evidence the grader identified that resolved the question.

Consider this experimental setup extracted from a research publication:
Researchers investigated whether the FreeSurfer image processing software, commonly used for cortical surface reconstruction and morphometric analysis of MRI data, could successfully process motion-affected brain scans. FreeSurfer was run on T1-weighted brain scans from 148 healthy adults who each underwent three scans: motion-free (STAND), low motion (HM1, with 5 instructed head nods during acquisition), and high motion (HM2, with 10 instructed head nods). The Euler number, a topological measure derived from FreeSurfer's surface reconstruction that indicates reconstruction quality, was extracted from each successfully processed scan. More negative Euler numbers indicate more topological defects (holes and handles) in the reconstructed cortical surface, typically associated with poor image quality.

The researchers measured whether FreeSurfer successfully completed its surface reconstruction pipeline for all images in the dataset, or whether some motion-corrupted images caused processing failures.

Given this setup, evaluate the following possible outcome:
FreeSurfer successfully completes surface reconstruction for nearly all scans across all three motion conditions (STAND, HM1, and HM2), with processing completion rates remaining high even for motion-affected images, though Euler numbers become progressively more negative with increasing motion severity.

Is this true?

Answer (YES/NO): YES